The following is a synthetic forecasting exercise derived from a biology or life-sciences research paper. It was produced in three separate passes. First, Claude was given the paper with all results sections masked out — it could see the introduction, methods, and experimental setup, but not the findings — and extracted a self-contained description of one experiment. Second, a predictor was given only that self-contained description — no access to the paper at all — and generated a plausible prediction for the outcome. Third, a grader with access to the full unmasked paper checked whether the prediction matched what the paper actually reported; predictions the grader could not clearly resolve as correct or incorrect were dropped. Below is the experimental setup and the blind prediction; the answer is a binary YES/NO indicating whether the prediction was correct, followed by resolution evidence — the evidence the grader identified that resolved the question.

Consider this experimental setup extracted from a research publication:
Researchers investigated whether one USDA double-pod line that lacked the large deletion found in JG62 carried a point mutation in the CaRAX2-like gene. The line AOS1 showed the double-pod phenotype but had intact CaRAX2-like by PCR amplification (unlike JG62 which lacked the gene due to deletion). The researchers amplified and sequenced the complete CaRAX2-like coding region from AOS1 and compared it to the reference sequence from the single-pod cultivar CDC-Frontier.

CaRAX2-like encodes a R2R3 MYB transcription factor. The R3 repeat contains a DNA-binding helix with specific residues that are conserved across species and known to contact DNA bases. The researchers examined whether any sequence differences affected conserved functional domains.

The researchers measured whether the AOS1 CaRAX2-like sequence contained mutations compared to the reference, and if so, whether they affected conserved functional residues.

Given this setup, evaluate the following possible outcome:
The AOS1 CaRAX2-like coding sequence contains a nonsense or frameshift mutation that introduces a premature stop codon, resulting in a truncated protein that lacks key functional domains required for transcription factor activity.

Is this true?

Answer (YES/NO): NO